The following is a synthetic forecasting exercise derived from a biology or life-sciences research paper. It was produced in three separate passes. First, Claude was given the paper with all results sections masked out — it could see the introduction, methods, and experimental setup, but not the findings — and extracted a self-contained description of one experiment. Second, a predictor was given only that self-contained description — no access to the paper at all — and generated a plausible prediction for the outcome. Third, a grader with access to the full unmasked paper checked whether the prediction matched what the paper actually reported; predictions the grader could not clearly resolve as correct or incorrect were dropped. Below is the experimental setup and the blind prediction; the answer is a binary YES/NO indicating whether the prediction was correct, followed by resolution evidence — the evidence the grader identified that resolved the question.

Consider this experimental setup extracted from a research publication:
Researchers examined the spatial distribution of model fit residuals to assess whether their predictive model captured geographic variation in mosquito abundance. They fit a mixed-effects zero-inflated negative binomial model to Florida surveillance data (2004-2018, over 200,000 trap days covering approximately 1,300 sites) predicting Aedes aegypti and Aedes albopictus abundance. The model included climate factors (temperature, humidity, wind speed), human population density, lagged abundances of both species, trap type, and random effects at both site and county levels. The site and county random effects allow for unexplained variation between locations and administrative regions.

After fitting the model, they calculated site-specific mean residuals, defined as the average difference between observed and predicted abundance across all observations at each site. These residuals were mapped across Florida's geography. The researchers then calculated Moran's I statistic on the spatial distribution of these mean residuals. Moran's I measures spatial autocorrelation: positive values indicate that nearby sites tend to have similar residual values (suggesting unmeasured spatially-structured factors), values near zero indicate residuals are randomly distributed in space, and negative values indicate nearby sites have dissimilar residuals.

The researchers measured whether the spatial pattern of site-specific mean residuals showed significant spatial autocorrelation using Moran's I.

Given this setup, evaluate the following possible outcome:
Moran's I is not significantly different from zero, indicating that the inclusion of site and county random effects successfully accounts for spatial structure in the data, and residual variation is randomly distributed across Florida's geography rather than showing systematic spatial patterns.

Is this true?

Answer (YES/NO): NO